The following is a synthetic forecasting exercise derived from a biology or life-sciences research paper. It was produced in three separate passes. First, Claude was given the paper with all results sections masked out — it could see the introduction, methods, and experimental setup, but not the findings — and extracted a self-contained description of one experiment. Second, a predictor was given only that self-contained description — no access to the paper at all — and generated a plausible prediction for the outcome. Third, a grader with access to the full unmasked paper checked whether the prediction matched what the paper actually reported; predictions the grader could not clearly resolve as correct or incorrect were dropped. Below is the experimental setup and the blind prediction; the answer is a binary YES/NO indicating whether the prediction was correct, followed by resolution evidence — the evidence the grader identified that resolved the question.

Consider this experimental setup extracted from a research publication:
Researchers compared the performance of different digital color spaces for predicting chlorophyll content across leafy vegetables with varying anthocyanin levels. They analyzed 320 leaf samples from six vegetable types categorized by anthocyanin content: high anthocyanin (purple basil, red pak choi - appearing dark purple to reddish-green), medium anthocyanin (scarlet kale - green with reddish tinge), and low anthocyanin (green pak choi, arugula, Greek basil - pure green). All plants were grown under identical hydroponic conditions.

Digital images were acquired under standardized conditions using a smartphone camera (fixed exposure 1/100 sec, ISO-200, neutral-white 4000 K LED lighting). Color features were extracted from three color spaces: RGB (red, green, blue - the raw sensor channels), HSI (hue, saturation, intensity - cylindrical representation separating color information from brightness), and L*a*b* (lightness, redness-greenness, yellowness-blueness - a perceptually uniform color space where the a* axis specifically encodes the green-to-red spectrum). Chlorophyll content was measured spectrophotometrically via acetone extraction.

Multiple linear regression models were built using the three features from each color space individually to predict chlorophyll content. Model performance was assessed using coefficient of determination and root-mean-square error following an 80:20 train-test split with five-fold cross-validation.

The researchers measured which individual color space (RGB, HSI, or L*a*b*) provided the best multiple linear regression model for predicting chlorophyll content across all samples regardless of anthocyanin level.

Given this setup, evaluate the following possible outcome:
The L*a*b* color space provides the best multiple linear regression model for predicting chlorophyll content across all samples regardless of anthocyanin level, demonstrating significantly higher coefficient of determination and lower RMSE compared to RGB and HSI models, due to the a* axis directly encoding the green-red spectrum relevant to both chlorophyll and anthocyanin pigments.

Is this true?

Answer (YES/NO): NO